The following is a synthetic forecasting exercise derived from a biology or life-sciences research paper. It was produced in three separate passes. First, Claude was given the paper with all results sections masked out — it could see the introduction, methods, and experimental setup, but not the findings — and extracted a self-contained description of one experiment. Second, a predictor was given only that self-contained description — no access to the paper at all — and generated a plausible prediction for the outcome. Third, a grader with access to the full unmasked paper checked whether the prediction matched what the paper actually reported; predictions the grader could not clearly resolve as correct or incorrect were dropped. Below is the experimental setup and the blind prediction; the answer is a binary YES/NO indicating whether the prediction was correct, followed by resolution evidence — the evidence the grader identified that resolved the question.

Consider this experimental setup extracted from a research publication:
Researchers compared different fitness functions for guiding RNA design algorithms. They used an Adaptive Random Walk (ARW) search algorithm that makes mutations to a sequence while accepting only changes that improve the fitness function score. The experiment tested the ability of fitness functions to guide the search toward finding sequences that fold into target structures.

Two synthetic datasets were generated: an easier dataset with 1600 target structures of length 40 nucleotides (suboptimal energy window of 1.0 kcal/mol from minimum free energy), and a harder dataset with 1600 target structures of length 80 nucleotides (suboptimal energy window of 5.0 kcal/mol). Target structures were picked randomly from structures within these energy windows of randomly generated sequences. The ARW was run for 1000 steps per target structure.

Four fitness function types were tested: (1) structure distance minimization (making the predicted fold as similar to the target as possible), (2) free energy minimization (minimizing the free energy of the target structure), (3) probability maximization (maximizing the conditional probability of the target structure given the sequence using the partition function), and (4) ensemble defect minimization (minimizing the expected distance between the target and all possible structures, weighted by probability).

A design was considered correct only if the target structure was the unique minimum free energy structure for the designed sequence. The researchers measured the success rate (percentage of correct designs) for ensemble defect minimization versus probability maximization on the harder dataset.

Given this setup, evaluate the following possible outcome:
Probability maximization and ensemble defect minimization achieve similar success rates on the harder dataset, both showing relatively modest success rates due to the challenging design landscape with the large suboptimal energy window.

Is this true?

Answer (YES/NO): NO